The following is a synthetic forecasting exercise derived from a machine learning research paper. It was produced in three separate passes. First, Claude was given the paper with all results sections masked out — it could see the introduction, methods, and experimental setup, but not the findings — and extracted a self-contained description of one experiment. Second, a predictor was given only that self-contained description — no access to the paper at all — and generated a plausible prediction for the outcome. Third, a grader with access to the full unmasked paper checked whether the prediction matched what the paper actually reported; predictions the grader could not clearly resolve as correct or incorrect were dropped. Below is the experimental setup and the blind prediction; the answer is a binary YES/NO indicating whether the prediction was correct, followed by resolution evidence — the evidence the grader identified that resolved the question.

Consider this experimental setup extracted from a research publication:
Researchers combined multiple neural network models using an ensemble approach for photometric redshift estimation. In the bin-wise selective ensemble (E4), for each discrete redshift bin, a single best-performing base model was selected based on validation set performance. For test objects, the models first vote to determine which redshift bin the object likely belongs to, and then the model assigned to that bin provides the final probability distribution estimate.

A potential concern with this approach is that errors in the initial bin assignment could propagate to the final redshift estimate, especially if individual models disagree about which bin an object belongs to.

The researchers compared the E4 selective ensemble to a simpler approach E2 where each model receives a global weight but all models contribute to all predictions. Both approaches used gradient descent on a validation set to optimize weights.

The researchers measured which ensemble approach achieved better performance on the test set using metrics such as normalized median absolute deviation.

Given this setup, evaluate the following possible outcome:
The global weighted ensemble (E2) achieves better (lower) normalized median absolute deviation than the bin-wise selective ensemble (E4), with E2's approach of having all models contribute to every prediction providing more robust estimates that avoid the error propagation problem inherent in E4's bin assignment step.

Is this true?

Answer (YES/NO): NO